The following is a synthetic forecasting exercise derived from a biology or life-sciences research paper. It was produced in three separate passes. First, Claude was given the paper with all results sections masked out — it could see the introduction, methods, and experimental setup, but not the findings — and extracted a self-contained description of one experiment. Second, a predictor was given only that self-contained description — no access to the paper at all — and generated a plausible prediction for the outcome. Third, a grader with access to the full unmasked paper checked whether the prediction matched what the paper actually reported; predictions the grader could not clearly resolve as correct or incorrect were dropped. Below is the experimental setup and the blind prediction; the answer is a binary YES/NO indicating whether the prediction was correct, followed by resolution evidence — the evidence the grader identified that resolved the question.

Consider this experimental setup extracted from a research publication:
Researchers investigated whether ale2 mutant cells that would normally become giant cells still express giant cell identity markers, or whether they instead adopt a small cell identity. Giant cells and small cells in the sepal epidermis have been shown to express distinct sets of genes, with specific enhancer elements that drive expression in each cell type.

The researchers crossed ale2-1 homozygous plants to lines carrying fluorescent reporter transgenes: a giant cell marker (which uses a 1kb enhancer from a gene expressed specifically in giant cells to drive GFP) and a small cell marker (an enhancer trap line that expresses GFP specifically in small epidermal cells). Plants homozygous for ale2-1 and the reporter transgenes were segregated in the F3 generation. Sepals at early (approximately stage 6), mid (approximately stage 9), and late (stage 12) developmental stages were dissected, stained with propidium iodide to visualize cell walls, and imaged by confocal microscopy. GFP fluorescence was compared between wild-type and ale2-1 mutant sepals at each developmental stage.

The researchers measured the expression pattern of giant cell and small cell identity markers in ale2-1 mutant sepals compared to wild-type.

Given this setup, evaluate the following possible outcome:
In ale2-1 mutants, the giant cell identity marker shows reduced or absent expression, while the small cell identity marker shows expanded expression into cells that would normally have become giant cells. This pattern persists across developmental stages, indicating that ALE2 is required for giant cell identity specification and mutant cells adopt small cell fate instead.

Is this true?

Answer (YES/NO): NO